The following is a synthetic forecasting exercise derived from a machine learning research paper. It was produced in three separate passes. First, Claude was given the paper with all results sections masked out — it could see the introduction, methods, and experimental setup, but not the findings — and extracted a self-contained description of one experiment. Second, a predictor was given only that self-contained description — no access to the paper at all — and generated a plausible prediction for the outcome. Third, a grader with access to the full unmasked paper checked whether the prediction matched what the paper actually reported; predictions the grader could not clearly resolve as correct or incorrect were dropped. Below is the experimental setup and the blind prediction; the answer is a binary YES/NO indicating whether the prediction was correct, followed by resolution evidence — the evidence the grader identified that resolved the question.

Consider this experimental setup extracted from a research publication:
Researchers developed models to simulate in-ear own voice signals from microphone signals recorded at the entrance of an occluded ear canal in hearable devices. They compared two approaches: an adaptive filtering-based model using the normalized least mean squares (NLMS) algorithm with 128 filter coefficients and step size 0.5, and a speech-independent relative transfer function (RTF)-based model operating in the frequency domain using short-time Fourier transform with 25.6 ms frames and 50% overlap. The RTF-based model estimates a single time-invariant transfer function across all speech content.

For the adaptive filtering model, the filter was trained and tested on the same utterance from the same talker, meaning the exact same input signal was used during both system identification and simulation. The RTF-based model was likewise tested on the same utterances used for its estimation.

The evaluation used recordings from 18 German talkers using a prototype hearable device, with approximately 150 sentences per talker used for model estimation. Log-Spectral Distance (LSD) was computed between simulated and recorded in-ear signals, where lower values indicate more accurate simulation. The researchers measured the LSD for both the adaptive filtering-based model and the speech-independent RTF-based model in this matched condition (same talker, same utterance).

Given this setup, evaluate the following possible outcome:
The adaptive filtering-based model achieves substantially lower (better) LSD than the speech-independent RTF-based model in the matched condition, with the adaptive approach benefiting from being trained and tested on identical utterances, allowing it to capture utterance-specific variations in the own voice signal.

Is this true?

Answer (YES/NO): YES